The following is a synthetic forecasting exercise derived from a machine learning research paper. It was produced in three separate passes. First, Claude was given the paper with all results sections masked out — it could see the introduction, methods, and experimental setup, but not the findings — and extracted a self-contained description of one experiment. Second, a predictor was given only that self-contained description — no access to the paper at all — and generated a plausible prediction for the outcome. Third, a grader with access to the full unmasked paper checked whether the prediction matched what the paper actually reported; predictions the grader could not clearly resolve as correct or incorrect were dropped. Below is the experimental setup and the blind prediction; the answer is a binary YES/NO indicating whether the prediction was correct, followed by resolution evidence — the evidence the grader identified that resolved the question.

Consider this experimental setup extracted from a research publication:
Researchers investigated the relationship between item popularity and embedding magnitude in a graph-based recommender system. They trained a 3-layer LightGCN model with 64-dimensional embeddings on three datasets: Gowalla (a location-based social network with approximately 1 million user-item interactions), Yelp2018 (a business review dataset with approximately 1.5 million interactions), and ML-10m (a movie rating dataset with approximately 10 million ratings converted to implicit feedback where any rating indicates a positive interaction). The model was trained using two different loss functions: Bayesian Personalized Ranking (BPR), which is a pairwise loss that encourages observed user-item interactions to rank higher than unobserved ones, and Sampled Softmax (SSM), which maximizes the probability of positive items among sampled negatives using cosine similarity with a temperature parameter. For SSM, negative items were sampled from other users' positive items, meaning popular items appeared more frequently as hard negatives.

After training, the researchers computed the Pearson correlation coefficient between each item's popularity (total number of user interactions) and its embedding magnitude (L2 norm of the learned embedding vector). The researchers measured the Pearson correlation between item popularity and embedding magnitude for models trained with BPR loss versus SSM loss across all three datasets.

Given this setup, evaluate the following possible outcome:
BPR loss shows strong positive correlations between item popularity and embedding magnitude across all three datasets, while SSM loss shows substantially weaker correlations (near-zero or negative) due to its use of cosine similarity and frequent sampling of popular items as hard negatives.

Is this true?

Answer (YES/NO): NO